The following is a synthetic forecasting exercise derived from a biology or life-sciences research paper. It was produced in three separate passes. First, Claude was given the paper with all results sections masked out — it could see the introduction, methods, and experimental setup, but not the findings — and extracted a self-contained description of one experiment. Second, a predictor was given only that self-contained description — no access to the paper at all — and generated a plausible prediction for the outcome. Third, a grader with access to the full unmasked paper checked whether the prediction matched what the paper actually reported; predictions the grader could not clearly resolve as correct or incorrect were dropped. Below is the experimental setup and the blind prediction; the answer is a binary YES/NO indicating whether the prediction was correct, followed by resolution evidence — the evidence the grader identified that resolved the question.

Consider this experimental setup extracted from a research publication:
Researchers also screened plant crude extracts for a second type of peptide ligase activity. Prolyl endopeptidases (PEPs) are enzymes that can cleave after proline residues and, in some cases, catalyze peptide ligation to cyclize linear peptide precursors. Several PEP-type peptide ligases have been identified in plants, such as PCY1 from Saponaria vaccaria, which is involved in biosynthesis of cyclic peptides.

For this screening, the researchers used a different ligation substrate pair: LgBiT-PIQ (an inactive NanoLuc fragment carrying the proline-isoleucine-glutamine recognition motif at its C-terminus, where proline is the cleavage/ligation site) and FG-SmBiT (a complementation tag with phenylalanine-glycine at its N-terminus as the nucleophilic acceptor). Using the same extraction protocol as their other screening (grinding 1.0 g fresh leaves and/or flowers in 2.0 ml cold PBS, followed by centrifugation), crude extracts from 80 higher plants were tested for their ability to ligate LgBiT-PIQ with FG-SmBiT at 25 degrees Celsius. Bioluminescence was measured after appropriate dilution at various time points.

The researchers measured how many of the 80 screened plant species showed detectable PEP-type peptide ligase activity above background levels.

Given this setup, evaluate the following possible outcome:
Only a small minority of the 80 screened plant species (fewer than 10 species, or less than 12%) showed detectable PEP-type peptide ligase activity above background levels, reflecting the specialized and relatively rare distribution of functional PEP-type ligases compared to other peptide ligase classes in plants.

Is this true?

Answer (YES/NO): YES